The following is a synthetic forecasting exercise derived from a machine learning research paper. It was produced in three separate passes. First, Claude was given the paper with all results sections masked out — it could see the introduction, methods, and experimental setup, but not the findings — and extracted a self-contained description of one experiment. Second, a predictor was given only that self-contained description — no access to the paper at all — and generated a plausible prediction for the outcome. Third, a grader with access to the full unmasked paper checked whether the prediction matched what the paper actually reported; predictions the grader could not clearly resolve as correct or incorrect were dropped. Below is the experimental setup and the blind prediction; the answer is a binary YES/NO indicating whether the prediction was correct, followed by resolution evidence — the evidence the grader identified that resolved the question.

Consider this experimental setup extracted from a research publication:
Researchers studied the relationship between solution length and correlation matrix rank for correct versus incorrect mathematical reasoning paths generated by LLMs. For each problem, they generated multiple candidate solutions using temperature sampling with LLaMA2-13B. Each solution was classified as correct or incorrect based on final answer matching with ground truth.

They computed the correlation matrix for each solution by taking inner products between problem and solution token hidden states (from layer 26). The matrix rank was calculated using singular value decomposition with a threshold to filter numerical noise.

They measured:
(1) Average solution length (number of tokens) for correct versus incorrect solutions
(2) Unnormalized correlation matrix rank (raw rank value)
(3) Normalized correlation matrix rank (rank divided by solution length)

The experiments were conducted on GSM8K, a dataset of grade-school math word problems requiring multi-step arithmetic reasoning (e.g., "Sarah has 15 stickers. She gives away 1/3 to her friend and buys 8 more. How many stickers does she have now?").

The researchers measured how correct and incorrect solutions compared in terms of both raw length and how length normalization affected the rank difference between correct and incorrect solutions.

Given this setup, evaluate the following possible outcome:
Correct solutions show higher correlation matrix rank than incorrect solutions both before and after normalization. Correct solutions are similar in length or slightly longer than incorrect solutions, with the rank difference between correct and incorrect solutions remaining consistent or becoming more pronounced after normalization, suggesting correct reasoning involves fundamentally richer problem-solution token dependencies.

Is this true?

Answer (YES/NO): NO